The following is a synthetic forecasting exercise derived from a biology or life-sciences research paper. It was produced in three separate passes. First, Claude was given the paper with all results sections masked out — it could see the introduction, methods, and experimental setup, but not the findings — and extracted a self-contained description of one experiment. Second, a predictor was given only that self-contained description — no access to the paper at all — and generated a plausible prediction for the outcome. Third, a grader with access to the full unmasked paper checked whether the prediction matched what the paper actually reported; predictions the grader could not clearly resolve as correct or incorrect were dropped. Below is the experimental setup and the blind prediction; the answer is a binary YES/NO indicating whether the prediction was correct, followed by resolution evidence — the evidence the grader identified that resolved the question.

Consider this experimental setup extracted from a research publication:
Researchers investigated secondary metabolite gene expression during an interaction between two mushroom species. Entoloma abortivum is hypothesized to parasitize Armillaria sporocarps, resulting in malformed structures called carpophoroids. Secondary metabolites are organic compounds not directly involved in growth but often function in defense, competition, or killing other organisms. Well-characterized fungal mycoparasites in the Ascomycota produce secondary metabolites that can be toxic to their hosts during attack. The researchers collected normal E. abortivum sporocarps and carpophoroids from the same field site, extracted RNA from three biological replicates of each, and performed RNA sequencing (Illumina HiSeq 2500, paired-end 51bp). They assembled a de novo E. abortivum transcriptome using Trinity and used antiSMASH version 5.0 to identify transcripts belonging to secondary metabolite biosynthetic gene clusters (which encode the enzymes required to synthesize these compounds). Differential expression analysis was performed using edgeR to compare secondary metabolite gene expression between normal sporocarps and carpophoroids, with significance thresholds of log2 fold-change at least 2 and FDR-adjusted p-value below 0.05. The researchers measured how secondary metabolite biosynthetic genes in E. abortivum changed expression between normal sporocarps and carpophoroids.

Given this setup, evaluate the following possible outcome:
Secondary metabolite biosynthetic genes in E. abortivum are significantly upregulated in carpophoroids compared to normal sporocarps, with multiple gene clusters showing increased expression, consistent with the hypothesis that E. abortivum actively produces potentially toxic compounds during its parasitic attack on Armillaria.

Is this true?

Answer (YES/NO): NO